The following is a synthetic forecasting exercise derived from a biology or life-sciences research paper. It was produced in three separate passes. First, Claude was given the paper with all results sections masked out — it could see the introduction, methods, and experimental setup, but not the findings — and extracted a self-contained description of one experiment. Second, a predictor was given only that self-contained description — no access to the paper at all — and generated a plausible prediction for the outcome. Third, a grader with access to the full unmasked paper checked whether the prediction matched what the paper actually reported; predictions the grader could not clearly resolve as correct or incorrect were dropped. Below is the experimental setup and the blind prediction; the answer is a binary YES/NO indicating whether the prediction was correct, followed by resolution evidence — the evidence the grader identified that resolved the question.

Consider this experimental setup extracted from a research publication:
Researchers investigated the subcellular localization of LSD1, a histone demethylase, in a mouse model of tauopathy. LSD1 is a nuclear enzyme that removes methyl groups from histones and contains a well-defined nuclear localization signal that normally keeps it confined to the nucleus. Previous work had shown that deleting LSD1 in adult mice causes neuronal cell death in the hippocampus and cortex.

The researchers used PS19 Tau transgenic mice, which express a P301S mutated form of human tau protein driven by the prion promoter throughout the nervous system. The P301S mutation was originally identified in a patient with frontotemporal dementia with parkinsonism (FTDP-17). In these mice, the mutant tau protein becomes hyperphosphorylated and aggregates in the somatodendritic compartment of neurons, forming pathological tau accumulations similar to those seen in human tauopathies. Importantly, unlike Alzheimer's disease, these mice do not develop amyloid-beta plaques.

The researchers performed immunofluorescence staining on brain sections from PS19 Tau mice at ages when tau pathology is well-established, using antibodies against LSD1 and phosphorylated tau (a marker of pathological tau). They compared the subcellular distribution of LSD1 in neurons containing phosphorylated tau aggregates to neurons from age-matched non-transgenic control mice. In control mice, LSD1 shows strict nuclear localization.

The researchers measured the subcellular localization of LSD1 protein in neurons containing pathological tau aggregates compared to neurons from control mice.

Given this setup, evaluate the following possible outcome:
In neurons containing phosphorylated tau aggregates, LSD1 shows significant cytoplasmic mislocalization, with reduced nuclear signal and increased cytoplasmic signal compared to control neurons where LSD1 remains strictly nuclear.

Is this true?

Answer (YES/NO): YES